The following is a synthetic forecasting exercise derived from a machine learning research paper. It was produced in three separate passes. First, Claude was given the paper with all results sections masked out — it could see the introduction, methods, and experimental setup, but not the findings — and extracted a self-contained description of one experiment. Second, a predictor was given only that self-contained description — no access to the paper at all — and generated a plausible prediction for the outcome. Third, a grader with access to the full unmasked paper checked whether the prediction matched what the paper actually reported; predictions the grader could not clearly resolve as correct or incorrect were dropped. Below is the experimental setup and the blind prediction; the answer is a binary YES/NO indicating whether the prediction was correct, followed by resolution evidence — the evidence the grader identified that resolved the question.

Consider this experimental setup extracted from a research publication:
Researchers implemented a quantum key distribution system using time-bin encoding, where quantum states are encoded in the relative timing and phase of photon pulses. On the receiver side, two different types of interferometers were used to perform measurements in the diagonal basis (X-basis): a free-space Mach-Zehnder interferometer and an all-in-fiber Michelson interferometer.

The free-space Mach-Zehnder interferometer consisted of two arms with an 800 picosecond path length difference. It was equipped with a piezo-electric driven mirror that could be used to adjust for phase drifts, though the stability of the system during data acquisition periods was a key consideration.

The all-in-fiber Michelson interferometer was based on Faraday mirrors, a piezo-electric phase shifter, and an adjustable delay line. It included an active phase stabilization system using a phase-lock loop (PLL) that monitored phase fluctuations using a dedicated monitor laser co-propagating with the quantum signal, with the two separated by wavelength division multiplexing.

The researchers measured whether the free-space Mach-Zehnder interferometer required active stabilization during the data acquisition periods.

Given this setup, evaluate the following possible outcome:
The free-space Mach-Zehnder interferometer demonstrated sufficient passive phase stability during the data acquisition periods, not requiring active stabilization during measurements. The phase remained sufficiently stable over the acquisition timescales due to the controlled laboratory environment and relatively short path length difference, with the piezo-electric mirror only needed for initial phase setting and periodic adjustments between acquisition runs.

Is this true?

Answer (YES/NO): YES